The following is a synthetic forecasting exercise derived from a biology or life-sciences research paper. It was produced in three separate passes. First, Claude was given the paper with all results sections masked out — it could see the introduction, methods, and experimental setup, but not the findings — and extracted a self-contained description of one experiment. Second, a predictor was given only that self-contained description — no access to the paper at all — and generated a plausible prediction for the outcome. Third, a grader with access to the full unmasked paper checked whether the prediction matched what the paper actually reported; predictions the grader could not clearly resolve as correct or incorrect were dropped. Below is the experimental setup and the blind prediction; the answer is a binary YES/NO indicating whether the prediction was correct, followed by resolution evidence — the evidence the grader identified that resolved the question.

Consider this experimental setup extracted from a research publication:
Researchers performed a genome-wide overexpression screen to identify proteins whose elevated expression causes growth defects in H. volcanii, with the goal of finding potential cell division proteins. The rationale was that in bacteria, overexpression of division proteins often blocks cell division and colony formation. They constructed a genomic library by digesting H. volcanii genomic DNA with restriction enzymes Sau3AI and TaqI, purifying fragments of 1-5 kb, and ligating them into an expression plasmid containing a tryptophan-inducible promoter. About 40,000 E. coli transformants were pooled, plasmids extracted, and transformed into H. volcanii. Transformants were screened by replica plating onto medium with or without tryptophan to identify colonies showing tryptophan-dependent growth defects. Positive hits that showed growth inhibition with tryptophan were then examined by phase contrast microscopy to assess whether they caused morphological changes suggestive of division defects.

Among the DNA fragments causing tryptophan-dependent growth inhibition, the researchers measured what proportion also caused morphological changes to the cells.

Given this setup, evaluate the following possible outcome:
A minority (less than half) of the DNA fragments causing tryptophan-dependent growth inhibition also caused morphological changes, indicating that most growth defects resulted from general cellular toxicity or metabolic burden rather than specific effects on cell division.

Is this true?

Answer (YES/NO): YES